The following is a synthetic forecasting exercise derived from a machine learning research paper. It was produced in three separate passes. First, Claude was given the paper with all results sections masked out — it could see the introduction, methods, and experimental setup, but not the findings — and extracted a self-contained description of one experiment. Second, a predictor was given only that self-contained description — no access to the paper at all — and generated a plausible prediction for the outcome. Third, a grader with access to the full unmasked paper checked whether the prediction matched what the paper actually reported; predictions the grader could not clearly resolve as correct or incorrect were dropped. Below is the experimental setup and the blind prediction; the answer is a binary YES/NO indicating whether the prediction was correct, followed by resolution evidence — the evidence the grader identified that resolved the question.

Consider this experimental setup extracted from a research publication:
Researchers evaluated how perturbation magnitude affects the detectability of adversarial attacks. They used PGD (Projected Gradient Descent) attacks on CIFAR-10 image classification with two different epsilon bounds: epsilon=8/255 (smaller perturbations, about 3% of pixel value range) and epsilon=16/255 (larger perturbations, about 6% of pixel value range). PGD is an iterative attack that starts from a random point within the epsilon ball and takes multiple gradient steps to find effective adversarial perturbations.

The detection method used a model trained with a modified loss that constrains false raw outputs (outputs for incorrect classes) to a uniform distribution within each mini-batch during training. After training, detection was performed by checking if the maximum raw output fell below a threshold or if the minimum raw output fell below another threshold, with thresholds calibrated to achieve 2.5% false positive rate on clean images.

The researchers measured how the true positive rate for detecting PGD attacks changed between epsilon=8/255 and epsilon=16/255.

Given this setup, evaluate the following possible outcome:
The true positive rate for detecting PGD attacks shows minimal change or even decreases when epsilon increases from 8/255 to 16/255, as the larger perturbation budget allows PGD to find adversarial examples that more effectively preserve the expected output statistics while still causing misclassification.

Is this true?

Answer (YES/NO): NO